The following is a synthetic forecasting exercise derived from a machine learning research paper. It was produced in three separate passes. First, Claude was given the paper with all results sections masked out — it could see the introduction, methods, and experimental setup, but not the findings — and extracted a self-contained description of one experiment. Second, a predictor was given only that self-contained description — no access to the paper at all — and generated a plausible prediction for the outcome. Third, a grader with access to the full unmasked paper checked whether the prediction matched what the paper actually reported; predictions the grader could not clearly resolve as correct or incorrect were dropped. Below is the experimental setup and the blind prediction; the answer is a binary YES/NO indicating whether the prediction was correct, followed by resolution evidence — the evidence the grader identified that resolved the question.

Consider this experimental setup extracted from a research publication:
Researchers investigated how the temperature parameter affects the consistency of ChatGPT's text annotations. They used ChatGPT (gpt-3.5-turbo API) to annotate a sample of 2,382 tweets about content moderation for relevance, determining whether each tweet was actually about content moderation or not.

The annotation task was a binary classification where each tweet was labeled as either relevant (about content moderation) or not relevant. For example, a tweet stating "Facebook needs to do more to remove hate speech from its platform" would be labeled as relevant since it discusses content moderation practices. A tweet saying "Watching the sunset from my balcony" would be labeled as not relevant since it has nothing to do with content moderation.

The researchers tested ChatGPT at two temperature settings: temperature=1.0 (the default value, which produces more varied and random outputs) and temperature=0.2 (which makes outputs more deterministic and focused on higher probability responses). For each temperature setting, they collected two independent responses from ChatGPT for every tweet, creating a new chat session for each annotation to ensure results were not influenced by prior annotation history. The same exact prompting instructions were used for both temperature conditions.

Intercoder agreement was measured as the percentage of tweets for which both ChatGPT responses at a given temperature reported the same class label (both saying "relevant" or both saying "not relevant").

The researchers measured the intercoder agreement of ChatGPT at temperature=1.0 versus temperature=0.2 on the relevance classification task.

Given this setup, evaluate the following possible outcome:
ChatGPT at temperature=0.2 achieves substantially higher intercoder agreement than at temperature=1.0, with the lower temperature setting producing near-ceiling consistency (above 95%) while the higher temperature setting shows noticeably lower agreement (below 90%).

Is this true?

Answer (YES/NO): NO